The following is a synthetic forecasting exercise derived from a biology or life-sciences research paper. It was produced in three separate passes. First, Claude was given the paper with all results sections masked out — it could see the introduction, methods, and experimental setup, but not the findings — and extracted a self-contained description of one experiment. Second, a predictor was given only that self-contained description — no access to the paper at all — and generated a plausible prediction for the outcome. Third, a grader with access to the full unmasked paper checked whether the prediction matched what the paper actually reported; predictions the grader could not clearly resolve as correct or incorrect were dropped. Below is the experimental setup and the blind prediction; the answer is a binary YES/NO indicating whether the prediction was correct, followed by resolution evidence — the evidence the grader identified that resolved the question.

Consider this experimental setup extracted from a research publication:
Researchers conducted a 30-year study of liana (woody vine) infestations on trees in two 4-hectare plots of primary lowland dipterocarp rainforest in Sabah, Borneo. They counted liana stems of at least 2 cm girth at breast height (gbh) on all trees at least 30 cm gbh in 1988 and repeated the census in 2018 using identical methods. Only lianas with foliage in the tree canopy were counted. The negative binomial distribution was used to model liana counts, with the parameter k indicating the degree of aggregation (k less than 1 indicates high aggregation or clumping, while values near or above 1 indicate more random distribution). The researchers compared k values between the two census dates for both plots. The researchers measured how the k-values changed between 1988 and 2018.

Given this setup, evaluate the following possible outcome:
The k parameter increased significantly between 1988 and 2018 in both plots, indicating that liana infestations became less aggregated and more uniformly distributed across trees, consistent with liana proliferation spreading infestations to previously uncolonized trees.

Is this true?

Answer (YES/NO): NO